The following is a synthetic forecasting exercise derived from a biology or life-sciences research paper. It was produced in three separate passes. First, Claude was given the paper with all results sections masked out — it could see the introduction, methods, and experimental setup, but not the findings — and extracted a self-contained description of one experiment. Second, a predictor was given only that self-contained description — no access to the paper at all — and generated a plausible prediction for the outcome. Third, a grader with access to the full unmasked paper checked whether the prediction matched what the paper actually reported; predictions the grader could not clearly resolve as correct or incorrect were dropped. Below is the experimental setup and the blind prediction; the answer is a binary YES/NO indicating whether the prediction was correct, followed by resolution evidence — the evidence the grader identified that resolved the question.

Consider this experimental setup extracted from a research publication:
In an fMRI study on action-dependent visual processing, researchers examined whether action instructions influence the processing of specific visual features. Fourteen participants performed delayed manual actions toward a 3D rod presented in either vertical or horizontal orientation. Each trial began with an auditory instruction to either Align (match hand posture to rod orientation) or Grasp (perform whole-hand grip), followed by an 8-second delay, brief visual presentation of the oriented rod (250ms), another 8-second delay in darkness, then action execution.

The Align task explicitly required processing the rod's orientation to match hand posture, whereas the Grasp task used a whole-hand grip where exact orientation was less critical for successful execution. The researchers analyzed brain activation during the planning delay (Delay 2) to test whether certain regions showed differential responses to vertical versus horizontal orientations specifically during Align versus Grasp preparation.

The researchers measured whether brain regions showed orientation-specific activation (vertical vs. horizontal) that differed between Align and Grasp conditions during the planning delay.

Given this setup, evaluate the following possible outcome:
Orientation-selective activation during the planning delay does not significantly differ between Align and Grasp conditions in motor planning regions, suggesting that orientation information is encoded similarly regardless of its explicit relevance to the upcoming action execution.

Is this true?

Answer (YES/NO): NO